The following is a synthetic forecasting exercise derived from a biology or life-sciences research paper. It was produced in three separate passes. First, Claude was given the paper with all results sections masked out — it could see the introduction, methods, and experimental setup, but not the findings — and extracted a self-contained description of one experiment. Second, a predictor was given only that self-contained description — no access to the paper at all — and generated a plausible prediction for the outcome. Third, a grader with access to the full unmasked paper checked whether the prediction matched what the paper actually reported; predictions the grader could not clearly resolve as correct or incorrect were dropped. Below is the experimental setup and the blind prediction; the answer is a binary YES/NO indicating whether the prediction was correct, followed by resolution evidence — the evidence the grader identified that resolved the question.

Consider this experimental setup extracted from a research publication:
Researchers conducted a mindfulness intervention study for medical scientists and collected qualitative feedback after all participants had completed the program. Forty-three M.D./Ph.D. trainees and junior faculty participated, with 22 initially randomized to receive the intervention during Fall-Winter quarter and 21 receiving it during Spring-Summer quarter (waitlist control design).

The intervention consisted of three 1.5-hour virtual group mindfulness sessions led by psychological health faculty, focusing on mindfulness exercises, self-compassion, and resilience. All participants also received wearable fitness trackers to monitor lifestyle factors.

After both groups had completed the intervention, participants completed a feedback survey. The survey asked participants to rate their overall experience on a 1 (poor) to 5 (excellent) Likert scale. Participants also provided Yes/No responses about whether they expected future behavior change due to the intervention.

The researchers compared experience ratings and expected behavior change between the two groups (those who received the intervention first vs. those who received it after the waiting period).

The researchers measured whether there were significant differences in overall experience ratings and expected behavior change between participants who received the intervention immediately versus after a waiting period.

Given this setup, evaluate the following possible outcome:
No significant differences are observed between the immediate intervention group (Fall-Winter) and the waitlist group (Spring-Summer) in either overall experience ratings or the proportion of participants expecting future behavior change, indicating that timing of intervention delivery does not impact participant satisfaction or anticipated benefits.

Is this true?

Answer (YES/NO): YES